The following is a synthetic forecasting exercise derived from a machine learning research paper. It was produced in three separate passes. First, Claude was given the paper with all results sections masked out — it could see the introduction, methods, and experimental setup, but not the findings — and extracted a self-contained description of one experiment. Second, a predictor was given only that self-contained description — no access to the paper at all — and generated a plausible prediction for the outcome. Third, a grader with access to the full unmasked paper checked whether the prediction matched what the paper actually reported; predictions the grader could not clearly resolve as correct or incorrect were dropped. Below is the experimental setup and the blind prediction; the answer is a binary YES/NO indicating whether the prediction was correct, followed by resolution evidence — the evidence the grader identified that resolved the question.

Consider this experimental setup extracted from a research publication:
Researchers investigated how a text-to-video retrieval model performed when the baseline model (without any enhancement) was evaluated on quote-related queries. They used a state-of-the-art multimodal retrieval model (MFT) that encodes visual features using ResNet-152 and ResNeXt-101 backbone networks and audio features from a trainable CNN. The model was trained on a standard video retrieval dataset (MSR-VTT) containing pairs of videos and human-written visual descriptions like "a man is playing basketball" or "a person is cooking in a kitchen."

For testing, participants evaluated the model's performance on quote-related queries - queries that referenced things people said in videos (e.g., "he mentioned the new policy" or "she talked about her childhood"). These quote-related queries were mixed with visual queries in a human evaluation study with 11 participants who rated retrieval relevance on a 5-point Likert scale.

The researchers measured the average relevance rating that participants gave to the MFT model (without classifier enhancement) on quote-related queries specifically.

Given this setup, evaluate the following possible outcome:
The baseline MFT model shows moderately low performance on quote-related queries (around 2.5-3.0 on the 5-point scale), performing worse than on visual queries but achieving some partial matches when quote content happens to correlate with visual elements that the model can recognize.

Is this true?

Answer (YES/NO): NO